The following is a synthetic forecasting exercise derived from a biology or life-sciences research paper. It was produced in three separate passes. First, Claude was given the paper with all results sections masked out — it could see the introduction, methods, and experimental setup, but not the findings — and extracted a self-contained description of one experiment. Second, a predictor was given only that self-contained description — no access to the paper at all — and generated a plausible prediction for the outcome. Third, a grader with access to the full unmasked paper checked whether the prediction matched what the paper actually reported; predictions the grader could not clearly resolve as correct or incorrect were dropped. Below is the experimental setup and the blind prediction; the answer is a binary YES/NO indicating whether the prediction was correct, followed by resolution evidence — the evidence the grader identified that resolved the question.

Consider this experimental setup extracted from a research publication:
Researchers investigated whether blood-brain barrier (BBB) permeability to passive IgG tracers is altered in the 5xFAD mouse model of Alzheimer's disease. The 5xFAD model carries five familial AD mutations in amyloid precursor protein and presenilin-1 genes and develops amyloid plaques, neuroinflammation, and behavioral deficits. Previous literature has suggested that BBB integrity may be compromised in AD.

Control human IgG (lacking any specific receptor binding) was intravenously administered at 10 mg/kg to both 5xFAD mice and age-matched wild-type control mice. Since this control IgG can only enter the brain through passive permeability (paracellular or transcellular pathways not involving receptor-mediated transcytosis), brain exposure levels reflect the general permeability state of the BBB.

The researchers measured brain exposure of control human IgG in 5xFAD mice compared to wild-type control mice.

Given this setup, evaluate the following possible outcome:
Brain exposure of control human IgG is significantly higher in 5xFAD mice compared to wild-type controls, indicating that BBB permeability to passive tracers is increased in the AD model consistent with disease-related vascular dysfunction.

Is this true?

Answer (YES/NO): NO